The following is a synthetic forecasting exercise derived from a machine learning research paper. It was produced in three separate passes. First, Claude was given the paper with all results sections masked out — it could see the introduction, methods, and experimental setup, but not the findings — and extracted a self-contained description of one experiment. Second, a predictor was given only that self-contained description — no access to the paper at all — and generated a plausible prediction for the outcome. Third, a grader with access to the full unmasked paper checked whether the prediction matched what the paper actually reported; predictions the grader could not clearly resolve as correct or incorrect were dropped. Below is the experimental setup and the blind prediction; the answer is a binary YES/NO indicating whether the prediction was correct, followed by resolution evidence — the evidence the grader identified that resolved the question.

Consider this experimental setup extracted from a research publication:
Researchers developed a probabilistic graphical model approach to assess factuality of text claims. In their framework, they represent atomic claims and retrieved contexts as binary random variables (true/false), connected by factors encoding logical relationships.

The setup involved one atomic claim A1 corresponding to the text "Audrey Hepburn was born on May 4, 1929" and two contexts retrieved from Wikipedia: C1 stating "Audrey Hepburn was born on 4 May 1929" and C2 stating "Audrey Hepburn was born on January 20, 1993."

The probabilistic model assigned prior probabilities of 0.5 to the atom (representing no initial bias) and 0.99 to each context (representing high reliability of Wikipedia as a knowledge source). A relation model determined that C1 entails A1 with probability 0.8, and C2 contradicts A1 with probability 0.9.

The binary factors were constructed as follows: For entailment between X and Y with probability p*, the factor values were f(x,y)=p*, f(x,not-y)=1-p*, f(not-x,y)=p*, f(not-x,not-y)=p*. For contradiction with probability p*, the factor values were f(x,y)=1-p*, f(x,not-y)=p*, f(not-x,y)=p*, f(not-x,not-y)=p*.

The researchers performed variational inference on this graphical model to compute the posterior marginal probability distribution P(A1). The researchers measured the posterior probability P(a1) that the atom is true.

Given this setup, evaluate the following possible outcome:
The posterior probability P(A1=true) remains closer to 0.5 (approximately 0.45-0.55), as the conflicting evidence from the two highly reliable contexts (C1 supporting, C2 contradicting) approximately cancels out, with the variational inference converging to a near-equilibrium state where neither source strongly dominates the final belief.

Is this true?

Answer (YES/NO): NO